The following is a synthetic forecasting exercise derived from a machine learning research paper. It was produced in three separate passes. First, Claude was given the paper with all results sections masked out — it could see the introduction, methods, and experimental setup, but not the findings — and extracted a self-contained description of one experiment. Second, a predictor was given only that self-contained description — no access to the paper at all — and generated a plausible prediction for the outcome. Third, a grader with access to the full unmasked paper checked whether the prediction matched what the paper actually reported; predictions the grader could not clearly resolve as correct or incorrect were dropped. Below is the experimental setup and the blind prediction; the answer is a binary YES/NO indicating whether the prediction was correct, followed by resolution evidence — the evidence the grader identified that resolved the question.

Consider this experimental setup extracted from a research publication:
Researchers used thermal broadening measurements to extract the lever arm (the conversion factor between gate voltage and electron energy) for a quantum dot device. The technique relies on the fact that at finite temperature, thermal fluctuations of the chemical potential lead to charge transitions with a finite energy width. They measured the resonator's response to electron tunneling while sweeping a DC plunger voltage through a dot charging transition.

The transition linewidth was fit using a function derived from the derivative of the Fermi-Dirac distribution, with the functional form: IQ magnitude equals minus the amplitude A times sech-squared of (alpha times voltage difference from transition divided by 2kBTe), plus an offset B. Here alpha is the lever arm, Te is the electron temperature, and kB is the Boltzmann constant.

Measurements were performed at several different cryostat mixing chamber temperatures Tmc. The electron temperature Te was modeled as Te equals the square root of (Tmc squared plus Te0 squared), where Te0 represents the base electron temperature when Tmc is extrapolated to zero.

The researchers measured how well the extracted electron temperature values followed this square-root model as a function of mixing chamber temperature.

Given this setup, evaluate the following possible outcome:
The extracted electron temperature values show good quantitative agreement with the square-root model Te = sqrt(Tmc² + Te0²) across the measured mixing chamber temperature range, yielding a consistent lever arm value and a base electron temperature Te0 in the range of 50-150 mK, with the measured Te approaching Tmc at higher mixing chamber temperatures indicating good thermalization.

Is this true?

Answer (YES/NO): NO